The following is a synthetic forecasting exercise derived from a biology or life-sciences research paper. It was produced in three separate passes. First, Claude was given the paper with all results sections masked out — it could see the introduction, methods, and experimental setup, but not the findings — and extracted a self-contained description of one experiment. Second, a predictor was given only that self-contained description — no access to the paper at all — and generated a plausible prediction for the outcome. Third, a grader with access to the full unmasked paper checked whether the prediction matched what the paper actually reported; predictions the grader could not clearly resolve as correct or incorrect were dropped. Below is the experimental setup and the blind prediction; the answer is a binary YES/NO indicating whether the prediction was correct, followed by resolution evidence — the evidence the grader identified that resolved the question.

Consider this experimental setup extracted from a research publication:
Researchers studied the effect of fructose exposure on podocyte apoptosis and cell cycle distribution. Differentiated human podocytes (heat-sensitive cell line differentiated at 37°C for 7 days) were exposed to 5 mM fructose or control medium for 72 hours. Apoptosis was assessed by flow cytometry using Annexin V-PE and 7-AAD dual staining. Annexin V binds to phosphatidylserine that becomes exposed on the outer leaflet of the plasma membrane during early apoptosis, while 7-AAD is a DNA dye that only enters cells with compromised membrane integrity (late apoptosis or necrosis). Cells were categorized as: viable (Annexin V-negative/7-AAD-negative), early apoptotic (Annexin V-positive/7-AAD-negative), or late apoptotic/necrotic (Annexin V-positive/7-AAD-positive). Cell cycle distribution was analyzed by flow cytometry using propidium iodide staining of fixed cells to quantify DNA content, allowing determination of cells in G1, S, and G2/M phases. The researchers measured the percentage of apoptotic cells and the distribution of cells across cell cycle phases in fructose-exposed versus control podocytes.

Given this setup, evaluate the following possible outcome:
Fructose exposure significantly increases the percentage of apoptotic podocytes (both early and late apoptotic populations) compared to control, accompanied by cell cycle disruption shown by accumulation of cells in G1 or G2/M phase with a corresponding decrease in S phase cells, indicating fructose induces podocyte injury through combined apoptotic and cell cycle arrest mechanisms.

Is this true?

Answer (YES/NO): NO